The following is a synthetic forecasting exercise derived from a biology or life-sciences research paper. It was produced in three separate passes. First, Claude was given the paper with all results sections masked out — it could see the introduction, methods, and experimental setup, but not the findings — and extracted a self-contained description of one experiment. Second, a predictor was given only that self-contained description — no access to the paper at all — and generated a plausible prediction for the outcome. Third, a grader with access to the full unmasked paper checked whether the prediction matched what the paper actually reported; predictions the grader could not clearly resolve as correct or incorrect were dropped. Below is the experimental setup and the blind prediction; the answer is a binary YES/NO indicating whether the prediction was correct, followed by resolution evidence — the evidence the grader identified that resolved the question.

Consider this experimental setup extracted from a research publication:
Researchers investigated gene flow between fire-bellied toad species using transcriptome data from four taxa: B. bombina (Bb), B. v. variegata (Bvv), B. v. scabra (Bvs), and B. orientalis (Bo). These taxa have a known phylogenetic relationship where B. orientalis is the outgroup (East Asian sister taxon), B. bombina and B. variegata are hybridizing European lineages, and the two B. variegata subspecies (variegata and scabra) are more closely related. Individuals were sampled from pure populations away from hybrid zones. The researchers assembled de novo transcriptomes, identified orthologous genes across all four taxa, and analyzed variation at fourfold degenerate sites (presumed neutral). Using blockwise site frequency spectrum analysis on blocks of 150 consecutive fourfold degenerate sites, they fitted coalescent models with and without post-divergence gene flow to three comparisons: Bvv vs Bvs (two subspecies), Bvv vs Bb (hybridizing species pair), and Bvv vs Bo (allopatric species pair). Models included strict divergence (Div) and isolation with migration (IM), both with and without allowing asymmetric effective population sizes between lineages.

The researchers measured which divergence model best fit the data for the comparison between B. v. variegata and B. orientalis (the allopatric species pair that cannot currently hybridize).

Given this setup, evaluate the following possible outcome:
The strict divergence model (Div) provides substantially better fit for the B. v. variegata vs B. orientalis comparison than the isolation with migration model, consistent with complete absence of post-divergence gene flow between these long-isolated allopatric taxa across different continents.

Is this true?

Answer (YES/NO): YES